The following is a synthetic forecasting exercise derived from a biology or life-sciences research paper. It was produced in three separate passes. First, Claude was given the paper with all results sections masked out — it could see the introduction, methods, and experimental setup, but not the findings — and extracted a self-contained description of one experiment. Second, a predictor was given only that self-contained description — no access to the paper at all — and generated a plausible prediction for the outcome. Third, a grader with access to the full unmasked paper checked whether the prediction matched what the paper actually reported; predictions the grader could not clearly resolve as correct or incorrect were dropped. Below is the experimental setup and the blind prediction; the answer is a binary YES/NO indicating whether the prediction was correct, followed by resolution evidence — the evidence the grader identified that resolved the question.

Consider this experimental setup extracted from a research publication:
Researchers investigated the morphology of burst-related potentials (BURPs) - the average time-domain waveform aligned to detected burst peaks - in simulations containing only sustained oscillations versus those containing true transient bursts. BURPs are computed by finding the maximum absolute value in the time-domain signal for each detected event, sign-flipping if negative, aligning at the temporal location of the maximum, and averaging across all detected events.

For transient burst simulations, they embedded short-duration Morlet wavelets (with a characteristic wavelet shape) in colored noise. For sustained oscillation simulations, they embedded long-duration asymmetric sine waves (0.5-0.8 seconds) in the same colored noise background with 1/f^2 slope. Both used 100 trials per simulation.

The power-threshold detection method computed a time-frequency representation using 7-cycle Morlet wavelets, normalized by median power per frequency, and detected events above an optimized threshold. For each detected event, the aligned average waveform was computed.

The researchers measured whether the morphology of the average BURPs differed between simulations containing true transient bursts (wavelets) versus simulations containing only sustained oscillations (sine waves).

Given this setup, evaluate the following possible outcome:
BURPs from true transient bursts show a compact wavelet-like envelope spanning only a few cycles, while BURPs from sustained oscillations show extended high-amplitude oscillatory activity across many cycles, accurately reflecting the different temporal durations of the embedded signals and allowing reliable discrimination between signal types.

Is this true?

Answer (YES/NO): NO